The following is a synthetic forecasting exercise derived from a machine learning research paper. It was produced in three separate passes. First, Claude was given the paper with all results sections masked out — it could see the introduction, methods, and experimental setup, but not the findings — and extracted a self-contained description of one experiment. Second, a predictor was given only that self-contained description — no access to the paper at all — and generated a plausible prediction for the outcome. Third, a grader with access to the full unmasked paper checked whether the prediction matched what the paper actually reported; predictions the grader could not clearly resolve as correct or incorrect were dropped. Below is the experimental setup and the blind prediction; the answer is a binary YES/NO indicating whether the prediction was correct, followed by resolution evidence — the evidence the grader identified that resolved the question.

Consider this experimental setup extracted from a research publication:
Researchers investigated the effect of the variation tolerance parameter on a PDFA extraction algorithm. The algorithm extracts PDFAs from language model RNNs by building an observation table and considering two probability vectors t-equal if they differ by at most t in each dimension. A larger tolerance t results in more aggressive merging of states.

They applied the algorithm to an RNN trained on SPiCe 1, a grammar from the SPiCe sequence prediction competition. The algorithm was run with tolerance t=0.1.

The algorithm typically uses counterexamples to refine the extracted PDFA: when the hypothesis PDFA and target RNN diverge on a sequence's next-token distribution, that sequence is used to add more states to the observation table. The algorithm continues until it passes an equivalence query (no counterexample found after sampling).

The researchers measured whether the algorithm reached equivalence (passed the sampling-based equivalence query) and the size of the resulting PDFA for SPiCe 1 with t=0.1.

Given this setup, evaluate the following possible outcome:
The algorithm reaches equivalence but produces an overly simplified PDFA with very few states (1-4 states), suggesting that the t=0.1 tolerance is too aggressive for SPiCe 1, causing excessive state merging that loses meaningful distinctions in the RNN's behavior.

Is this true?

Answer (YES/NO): YES